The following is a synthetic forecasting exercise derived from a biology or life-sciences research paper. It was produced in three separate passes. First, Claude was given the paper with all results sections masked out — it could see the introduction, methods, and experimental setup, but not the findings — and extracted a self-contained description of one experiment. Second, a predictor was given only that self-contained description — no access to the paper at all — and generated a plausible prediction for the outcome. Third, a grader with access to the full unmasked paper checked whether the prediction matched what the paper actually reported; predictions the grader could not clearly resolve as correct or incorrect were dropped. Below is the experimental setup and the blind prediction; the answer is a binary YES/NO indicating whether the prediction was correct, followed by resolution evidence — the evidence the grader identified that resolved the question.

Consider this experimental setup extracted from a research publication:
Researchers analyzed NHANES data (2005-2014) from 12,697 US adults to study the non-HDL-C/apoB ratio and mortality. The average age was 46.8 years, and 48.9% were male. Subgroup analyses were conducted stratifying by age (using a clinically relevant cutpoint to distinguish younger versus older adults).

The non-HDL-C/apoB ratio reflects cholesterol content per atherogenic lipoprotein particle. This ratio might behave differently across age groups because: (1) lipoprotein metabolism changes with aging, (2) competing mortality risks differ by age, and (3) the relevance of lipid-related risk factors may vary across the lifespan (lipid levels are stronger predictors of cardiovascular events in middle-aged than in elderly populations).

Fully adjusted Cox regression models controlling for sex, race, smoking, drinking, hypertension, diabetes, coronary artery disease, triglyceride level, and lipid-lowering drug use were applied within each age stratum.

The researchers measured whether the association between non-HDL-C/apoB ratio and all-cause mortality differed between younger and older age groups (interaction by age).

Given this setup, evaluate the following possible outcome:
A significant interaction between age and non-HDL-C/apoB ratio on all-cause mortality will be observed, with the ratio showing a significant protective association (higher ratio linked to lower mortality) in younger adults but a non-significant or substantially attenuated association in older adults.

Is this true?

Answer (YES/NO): NO